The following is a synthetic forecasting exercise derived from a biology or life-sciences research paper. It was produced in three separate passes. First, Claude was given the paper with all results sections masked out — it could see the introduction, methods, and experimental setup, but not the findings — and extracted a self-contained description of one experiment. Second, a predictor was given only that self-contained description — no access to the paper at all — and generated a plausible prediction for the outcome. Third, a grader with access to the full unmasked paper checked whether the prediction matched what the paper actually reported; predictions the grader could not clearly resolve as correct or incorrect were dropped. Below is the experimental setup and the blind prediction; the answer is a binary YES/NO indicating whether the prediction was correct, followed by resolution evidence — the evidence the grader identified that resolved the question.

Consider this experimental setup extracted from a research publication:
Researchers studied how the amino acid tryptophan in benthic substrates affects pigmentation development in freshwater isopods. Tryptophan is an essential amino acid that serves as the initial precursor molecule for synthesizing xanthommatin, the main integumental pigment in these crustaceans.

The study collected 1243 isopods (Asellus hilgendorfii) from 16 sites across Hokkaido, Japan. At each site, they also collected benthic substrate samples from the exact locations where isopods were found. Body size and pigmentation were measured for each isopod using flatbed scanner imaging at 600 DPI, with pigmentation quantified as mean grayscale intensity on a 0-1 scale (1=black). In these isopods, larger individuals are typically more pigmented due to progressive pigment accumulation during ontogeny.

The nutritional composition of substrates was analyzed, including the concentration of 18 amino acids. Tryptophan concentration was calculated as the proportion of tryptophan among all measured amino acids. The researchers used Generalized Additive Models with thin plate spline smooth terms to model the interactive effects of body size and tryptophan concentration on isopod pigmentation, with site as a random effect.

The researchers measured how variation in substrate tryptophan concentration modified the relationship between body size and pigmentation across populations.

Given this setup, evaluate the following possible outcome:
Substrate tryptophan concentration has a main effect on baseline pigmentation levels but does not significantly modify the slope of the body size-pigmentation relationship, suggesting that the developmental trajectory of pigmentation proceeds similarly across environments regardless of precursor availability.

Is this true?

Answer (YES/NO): NO